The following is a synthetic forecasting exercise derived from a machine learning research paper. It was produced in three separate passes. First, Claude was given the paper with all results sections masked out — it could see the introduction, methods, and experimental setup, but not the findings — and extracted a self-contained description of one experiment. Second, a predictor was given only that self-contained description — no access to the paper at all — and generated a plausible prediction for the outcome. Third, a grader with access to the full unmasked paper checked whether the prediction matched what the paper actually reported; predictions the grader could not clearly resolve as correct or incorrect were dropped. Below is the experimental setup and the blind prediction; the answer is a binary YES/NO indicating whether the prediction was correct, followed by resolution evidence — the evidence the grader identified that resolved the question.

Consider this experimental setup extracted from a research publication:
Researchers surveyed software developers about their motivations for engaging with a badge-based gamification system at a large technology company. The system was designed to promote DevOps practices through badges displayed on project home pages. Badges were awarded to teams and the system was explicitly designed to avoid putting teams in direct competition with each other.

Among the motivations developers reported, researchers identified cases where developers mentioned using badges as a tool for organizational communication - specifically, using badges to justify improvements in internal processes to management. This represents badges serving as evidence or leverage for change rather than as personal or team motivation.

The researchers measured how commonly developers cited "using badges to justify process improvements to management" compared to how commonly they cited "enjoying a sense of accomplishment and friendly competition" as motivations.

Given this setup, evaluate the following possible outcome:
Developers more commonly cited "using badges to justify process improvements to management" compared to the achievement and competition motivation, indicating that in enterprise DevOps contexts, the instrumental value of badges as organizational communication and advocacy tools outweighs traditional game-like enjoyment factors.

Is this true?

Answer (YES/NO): NO